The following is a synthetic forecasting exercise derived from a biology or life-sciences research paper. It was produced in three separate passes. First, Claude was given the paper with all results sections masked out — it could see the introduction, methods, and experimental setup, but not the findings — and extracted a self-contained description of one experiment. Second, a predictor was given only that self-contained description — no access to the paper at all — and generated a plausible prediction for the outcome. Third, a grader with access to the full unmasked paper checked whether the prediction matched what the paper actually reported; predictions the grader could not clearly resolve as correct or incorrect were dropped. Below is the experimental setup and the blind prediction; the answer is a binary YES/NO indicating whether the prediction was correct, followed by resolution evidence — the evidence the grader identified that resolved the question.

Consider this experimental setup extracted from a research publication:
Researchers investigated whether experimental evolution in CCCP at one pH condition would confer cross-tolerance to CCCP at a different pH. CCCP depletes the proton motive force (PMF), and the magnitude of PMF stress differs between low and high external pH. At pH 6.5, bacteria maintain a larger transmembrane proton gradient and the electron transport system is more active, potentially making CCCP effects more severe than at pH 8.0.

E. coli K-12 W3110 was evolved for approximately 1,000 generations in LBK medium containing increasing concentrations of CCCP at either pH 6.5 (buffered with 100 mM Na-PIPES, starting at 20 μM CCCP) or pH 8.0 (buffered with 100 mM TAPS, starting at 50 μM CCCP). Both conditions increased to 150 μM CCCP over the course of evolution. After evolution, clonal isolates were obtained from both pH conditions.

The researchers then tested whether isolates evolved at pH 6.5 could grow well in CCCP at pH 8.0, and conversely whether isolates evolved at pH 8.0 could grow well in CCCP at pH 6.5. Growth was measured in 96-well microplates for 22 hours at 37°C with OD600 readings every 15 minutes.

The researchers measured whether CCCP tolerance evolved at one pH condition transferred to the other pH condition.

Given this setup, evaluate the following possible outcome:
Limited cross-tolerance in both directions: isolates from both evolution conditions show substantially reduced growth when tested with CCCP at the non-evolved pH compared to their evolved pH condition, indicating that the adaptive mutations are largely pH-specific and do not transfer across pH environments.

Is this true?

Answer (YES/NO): NO